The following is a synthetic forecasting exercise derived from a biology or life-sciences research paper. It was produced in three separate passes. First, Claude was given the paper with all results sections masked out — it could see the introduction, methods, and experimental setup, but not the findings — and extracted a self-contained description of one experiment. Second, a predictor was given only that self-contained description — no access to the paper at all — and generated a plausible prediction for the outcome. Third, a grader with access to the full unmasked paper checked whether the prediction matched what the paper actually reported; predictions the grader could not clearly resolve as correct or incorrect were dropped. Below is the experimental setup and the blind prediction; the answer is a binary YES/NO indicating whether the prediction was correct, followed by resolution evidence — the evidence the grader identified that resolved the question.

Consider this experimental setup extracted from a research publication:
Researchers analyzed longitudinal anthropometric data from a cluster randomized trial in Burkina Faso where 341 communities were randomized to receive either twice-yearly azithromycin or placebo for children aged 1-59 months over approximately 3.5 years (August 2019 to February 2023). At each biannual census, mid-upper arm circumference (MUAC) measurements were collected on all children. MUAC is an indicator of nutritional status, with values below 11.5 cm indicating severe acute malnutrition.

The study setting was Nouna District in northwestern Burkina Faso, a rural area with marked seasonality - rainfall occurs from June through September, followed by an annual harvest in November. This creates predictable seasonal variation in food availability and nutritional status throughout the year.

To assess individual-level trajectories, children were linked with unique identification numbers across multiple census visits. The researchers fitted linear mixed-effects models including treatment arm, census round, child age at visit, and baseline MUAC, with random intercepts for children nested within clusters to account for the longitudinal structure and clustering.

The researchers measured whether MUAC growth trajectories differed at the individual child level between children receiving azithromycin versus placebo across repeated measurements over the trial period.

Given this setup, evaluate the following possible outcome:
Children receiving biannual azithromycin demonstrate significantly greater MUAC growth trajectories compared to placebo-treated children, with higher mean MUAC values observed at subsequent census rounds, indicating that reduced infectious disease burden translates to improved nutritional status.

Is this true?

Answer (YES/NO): NO